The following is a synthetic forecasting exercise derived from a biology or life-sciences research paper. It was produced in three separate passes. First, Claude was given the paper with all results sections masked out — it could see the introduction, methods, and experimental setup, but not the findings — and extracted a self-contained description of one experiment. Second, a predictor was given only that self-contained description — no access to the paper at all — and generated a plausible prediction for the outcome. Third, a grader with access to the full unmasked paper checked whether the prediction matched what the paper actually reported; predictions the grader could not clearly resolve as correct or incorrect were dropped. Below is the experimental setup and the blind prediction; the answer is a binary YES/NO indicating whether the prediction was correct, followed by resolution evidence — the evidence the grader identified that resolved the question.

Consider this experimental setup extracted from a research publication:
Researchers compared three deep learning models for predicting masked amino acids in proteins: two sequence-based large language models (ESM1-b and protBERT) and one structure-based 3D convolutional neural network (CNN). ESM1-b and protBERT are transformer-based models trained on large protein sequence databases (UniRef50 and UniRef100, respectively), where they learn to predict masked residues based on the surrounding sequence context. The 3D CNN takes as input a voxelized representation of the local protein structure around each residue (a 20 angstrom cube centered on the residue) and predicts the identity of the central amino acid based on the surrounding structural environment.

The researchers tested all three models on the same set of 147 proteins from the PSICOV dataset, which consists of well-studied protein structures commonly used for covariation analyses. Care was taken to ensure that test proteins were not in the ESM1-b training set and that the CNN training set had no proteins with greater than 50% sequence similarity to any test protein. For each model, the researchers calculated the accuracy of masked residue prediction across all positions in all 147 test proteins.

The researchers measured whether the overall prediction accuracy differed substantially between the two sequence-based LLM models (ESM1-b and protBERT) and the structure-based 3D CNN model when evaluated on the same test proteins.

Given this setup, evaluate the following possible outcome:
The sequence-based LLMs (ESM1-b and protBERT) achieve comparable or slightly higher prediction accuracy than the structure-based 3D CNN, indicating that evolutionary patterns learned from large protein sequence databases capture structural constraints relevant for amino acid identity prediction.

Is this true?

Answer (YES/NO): YES